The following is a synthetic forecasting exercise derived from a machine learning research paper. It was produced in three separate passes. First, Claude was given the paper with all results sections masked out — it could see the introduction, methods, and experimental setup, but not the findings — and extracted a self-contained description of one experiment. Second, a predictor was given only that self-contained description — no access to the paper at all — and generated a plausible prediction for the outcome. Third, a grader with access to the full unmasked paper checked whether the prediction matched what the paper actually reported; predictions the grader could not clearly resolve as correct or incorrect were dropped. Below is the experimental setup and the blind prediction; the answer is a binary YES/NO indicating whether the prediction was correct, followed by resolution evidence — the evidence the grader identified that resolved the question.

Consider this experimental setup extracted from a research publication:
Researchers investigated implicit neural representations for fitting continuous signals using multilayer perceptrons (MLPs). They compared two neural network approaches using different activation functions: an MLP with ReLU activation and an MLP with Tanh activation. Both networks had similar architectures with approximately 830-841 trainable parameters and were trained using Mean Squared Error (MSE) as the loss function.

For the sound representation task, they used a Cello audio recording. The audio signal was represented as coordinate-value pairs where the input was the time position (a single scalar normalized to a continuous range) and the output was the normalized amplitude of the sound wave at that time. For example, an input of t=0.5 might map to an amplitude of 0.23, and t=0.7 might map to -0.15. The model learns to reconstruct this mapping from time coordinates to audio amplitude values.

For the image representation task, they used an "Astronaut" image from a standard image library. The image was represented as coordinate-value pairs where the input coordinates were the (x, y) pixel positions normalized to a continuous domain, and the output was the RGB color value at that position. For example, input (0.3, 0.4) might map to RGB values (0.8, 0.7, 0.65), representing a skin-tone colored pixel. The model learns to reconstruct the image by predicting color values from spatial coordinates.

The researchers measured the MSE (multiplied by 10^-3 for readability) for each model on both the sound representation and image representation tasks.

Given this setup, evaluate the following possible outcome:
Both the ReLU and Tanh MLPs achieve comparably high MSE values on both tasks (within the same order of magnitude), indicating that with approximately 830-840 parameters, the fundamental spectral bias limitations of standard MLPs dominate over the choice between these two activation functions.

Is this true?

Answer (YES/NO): NO